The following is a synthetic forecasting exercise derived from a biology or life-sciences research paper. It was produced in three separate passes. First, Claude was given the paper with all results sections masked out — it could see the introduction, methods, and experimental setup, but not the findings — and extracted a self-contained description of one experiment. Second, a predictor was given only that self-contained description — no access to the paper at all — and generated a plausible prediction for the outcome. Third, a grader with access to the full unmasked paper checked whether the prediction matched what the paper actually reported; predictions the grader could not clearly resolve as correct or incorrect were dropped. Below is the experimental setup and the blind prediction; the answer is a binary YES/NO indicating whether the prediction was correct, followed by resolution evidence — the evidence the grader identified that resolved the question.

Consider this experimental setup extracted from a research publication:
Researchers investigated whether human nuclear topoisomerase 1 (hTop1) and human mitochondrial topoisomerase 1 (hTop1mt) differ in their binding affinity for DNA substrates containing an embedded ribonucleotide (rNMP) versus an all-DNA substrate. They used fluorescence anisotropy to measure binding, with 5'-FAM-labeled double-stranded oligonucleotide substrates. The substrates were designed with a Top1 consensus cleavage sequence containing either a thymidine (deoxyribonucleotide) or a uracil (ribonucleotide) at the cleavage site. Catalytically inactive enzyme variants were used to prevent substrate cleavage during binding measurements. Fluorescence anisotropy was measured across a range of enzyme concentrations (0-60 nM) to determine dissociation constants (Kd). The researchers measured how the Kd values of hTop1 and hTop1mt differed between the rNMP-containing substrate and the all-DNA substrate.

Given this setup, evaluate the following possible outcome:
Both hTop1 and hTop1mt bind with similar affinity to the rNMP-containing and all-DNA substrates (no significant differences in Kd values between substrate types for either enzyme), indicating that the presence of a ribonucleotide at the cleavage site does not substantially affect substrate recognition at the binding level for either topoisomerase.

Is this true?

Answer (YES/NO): NO